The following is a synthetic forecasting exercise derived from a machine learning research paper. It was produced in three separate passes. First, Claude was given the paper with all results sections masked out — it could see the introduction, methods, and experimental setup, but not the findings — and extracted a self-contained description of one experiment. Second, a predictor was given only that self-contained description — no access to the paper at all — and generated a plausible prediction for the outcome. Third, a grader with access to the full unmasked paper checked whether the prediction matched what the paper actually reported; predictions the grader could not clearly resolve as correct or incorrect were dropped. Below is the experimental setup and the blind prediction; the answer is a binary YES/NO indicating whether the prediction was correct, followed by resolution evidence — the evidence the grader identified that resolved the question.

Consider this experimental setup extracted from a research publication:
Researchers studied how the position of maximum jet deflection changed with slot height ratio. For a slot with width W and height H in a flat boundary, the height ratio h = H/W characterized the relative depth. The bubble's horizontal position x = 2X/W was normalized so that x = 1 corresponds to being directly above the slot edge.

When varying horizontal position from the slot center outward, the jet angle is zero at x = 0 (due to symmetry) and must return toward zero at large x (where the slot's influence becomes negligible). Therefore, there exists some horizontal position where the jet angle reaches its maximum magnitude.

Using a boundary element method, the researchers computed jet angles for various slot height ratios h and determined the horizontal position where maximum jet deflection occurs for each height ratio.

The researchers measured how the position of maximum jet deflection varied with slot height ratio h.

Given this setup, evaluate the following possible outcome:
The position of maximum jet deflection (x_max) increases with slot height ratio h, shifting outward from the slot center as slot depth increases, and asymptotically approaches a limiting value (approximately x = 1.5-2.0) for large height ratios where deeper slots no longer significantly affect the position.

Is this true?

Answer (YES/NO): NO